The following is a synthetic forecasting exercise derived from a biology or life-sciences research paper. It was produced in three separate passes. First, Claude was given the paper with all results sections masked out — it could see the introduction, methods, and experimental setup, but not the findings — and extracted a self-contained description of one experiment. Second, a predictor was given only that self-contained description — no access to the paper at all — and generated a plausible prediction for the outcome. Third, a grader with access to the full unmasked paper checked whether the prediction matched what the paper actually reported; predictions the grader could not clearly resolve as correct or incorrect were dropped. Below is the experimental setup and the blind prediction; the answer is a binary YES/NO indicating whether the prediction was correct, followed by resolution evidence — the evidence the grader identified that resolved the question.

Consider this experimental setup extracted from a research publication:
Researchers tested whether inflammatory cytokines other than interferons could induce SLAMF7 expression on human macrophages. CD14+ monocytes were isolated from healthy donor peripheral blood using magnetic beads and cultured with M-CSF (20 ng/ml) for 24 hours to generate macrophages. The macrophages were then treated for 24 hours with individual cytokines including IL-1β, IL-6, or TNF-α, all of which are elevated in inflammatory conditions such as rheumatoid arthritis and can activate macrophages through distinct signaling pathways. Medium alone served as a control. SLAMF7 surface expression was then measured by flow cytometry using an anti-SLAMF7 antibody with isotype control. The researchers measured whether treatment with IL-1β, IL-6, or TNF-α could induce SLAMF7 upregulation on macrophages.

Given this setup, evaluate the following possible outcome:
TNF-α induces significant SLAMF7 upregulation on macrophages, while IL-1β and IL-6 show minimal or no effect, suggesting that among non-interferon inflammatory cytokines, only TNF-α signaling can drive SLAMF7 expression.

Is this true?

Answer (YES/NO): NO